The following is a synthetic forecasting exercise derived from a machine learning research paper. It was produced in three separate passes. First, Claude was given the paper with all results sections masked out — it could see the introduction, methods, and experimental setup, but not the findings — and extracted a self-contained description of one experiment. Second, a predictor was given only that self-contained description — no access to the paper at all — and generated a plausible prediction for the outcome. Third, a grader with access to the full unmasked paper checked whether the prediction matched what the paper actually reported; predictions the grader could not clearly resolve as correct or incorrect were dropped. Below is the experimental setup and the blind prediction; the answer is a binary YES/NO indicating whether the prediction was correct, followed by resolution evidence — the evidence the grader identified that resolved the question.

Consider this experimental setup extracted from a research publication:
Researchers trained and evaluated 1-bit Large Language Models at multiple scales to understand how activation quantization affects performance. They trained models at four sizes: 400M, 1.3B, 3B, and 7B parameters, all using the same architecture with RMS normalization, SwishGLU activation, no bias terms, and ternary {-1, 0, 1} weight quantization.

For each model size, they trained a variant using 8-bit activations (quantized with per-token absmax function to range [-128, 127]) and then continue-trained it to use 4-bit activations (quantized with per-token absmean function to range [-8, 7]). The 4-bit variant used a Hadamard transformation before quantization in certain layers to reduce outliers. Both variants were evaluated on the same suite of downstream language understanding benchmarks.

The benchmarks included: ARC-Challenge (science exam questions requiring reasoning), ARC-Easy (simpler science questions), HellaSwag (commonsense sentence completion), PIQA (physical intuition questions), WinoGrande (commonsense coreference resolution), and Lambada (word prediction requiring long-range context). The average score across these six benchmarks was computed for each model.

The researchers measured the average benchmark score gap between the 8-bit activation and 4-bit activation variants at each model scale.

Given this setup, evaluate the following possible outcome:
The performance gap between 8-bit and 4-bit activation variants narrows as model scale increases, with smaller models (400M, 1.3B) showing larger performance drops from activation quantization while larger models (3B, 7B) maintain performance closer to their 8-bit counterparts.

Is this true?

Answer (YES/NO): NO